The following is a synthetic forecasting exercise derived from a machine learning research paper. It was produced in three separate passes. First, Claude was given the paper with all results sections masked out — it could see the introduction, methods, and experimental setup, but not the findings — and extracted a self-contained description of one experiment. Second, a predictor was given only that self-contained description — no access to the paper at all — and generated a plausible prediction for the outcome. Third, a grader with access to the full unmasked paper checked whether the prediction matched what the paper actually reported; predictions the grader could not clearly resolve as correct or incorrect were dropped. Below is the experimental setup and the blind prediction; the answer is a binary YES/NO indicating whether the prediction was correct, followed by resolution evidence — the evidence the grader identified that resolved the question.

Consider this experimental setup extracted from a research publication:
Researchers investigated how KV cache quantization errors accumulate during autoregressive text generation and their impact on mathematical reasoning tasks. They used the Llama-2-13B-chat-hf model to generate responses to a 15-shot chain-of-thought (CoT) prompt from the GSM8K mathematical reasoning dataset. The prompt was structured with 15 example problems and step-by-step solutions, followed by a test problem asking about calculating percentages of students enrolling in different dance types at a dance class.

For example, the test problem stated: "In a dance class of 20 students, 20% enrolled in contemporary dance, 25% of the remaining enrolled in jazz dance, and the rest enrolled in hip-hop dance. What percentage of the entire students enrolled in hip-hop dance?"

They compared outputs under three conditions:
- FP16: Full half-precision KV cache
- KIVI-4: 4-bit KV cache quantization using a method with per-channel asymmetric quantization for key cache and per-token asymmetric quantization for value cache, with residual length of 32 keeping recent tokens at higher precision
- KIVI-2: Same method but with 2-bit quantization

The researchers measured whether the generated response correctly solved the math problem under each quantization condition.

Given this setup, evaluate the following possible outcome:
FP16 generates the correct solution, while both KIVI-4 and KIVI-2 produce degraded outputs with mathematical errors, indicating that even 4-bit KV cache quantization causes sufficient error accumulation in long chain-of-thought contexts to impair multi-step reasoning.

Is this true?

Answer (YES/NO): NO